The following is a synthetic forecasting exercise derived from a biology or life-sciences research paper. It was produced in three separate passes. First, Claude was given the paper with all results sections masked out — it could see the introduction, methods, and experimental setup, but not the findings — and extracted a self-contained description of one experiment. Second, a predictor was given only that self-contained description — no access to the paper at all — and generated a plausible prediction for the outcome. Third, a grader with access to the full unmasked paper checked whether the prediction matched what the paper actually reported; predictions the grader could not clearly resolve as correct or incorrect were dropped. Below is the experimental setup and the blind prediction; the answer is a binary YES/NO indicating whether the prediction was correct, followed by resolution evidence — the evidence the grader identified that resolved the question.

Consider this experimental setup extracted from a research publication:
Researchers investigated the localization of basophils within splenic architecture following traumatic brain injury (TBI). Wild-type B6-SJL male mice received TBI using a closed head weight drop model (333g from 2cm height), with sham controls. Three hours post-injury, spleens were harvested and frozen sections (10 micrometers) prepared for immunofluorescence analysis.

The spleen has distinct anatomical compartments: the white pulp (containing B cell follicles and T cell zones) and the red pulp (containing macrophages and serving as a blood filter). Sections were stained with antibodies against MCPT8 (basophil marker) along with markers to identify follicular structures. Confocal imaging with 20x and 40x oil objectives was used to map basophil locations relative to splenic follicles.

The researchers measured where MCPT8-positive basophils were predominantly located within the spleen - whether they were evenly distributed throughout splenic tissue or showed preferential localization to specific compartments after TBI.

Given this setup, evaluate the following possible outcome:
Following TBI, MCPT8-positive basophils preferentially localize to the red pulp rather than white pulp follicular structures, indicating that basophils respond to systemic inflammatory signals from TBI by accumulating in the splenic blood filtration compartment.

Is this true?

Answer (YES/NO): NO